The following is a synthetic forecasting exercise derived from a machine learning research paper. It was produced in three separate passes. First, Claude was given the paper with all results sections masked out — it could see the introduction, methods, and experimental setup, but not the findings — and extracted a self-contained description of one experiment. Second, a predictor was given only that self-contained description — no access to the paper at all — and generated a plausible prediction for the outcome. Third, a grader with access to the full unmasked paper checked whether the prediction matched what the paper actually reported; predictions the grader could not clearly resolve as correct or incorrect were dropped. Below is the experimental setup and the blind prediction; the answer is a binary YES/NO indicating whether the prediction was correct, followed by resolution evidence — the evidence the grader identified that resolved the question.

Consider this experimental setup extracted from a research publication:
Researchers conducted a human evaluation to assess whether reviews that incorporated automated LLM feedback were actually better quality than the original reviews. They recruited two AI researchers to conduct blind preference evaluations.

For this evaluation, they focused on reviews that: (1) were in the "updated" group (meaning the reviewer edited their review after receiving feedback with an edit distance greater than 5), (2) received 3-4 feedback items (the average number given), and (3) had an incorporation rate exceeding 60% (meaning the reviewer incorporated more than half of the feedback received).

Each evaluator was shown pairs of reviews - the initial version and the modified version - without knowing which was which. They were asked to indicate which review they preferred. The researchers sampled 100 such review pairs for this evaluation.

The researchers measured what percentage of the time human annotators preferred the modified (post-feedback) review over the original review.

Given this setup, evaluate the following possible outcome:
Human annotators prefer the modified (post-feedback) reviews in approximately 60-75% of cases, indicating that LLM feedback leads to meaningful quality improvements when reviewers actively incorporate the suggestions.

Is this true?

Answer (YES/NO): NO